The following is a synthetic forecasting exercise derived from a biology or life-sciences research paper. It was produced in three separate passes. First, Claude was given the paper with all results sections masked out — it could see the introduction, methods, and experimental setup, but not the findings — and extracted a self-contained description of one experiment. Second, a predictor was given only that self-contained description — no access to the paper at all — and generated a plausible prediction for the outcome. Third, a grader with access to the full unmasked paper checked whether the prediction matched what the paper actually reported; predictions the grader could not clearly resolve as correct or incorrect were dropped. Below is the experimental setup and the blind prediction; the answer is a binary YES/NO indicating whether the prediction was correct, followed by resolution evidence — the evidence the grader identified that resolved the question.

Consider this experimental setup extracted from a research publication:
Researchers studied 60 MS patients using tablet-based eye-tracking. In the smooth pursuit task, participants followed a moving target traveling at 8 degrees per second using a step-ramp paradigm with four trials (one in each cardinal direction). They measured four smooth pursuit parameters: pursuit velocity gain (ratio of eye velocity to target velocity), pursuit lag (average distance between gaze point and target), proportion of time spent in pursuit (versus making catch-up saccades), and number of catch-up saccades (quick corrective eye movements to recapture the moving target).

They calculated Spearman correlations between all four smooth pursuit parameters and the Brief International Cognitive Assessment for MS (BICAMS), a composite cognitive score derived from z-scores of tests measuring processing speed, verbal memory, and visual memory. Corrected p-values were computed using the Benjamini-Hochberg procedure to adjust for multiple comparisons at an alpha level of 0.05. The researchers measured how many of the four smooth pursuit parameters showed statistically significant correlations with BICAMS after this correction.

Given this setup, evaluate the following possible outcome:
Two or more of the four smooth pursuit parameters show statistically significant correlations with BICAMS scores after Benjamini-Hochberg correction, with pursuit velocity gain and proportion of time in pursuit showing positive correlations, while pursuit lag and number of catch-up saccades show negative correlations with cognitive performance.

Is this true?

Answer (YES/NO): NO